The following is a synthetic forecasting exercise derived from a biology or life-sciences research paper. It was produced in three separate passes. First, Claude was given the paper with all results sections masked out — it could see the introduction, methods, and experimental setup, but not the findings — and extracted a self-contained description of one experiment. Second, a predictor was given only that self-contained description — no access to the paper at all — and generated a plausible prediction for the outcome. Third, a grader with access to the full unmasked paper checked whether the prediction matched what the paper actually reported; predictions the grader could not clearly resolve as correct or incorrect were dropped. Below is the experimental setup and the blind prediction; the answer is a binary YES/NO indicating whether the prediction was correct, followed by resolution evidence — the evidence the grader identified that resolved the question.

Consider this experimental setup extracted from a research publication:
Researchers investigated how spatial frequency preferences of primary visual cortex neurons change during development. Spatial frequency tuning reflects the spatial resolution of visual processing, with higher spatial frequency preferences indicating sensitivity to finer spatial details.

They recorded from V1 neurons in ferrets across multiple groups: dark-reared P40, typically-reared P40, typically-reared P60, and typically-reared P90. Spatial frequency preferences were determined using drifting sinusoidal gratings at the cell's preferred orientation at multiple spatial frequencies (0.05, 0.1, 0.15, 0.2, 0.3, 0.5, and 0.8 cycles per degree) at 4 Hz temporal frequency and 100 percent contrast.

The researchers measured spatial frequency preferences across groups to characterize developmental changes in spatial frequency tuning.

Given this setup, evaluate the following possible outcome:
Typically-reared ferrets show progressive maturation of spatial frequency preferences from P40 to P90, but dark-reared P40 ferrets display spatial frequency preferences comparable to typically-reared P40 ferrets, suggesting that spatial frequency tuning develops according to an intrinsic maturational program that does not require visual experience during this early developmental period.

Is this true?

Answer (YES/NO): YES